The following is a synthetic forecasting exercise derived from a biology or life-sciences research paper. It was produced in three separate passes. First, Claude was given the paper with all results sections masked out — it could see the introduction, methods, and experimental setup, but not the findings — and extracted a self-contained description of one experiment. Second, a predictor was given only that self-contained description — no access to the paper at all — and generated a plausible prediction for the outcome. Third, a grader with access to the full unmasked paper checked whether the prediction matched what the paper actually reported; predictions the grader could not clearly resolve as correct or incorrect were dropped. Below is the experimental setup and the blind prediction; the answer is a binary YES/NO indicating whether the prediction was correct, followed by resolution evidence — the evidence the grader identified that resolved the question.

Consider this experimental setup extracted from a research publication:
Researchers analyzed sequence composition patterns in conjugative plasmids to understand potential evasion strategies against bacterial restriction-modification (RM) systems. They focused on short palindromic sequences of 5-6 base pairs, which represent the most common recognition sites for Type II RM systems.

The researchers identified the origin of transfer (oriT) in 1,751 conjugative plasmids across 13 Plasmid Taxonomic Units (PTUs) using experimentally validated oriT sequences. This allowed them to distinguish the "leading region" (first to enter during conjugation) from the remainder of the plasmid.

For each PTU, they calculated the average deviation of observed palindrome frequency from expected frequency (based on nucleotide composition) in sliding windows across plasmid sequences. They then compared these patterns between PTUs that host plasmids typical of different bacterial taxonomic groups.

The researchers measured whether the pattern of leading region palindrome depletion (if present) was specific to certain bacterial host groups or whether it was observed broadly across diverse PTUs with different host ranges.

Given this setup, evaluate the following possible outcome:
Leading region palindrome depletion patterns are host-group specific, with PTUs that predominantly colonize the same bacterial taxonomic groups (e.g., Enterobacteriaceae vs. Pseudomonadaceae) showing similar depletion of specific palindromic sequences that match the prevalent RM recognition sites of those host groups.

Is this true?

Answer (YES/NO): NO